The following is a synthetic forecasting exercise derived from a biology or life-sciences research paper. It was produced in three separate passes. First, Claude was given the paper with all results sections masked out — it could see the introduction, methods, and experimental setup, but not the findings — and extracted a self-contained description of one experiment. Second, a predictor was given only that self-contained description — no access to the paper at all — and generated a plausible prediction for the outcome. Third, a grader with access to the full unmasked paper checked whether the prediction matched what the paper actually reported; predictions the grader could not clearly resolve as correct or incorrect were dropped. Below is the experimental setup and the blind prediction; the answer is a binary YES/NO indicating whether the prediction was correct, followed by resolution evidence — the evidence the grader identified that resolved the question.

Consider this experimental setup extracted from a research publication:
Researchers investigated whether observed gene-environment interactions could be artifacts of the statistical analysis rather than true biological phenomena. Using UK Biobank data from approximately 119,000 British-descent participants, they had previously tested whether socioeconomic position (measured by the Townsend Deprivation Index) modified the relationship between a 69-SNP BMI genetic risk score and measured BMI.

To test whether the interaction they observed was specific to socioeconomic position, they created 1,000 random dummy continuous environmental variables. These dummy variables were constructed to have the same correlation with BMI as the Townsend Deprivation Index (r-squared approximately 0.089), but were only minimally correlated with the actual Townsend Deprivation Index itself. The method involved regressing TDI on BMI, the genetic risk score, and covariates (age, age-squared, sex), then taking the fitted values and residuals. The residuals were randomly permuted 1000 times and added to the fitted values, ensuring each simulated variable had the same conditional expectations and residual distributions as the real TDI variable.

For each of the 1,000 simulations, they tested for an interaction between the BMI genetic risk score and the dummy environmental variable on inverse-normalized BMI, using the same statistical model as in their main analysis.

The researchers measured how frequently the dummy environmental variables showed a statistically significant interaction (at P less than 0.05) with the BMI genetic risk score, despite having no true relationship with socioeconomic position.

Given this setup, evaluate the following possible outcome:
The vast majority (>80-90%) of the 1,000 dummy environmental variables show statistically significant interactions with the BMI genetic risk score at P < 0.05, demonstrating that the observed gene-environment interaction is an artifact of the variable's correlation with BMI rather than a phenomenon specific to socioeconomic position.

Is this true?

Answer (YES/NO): NO